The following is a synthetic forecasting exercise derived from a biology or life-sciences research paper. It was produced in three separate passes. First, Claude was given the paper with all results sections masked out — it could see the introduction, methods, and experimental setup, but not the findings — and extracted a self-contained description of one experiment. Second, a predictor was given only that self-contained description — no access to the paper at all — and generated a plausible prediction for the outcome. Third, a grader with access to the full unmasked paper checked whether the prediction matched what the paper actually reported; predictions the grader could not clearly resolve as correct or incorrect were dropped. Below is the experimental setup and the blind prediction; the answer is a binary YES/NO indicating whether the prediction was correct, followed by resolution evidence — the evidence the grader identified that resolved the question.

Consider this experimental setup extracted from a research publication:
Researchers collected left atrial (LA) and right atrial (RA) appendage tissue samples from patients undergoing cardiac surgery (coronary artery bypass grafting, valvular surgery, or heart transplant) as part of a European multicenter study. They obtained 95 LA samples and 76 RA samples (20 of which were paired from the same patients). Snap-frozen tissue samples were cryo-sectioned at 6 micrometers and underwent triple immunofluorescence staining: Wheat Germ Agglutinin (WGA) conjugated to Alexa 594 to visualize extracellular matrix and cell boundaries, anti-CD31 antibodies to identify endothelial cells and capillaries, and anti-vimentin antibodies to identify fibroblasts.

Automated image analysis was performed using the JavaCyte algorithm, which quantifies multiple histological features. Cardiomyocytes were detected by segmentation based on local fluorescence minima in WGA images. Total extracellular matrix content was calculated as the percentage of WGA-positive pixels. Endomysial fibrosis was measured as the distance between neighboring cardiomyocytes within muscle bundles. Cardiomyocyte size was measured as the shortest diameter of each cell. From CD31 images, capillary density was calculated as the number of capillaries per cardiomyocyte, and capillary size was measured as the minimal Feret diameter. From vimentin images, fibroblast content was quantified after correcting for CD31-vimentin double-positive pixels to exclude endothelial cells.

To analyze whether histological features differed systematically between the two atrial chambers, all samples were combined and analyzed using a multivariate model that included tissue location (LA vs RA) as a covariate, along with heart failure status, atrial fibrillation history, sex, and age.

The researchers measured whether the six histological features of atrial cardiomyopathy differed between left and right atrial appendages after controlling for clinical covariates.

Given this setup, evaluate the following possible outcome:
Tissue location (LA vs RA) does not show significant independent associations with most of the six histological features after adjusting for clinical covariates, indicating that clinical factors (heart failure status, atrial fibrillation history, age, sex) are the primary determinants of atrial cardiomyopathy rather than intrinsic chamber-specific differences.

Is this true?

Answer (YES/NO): NO